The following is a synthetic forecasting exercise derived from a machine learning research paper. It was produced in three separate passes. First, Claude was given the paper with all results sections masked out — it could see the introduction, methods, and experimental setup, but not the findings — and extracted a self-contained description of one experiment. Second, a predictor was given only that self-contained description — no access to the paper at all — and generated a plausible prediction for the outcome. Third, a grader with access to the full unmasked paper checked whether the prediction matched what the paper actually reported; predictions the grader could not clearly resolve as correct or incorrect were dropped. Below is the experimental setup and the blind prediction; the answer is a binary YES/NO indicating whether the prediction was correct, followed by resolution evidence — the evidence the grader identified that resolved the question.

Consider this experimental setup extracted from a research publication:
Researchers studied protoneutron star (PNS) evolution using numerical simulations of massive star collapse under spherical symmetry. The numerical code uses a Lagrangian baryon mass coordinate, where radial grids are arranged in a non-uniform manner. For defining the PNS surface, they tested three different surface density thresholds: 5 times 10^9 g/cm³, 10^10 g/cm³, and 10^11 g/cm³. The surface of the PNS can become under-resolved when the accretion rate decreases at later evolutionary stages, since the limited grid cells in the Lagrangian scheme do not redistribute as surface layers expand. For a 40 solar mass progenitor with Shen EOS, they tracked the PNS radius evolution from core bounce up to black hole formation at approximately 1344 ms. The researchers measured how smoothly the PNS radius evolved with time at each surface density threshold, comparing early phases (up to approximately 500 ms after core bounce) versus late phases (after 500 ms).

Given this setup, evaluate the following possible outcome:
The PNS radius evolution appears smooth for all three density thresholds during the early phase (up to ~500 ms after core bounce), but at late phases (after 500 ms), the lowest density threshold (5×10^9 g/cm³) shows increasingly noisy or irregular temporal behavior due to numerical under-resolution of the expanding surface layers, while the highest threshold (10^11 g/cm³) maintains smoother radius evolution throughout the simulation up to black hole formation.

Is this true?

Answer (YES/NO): YES